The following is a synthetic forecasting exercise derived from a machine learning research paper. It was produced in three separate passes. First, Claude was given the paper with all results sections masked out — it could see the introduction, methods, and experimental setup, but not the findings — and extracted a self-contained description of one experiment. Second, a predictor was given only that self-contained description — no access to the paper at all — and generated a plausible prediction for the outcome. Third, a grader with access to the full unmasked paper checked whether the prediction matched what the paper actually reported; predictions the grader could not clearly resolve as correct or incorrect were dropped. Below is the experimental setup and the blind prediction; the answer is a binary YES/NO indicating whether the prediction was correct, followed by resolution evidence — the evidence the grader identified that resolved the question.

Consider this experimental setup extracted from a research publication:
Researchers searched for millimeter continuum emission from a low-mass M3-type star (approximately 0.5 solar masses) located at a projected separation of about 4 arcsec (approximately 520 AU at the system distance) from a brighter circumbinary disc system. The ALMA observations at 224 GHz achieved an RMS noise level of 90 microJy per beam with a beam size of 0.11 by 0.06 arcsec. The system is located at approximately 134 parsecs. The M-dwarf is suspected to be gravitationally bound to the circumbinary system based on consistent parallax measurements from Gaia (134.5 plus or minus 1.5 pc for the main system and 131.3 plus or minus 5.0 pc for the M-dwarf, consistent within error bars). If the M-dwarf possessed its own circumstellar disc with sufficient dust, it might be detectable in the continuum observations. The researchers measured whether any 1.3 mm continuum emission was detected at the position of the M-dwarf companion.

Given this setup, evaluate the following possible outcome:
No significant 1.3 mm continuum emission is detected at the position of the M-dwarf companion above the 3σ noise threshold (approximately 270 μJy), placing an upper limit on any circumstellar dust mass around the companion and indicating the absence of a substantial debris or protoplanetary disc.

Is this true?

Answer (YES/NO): YES